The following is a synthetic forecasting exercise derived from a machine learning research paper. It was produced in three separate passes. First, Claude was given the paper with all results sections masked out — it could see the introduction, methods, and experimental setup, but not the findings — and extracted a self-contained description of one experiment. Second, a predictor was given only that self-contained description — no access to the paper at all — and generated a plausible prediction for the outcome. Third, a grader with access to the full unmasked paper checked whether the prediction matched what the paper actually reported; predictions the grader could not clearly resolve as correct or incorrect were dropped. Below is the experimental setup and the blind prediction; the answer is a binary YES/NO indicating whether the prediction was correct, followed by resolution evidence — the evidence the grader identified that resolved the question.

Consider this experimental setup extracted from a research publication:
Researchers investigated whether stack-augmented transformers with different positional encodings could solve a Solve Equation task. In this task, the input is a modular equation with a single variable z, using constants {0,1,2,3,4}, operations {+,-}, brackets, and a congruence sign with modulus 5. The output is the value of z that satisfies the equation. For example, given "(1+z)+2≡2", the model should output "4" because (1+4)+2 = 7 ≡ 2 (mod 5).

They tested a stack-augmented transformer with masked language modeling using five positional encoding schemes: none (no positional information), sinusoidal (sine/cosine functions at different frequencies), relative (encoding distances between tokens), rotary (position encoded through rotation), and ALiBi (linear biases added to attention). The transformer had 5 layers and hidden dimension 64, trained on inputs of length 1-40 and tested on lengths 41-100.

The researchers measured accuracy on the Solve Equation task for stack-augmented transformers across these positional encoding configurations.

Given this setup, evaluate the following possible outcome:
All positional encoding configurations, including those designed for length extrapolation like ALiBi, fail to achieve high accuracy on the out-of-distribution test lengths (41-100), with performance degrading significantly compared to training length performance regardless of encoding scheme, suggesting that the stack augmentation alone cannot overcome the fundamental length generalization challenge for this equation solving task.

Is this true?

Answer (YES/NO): YES